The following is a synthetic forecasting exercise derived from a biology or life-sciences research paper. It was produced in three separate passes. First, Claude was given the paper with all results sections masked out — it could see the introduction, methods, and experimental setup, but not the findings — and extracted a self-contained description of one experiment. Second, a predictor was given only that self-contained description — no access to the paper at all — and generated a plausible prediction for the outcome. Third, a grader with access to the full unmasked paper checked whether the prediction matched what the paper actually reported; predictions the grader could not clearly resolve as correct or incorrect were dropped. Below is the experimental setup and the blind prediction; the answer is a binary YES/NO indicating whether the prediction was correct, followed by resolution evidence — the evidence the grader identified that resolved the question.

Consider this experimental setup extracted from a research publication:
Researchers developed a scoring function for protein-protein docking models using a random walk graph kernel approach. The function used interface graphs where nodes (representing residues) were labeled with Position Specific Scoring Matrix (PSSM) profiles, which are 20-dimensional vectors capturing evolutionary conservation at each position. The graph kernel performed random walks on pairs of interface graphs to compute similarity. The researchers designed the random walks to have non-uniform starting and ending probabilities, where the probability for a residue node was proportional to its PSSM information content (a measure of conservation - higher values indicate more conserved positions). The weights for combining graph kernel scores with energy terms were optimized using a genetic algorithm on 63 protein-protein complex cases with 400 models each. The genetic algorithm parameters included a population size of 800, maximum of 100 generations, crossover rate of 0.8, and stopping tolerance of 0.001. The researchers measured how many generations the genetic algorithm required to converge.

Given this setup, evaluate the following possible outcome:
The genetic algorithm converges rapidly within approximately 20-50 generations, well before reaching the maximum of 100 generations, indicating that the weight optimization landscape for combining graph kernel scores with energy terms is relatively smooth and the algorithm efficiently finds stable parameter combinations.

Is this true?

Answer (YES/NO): NO